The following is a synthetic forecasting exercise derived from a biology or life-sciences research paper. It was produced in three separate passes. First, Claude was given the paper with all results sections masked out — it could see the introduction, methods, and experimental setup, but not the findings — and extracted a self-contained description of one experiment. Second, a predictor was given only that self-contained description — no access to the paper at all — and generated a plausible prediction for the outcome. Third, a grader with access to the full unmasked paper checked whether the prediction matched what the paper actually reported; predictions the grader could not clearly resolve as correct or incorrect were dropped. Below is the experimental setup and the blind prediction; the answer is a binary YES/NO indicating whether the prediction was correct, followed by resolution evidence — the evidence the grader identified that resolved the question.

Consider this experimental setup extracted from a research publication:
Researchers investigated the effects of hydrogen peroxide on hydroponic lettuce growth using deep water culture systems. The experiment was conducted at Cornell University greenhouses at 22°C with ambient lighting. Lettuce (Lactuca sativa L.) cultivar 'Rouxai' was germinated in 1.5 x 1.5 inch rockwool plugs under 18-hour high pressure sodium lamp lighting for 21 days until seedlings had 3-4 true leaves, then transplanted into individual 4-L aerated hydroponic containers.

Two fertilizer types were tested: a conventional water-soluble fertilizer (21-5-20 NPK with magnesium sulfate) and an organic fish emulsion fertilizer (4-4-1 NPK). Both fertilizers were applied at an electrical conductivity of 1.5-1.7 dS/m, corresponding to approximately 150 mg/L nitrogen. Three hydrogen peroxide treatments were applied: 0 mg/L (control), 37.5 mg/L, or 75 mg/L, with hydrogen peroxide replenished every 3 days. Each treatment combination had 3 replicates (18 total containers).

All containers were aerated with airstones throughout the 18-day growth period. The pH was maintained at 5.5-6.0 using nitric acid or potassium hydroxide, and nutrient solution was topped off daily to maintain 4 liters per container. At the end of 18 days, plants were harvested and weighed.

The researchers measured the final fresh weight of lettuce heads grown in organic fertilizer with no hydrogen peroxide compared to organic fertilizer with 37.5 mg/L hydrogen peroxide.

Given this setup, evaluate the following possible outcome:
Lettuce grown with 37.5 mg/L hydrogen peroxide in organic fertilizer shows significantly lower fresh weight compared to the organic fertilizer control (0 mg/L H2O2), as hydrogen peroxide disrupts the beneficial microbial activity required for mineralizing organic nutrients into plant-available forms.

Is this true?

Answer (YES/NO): NO